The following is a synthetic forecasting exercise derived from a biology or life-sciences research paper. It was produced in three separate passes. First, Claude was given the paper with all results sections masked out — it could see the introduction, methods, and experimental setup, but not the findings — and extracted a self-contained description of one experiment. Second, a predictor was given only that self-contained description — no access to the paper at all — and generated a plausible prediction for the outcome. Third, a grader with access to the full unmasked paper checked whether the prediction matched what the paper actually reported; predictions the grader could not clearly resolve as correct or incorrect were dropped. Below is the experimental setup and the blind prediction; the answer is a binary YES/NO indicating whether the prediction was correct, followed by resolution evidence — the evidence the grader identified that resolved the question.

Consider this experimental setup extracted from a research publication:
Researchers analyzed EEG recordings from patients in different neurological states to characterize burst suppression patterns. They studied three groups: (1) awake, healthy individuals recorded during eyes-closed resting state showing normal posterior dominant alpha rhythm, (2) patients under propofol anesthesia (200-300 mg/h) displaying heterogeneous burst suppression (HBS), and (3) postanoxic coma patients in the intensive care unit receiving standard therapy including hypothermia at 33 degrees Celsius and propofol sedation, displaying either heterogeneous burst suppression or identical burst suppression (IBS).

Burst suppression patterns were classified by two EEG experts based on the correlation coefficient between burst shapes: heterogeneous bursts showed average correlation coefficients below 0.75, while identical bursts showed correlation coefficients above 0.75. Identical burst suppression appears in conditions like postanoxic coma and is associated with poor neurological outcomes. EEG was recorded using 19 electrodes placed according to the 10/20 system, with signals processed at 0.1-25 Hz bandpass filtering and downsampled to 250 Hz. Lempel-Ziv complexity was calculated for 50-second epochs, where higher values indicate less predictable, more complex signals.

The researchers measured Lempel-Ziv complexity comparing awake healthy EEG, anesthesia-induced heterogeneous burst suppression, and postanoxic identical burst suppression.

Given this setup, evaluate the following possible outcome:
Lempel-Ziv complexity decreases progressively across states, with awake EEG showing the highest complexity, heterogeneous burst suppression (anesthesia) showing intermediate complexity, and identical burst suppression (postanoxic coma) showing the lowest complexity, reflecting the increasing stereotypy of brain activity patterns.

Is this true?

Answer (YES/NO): YES